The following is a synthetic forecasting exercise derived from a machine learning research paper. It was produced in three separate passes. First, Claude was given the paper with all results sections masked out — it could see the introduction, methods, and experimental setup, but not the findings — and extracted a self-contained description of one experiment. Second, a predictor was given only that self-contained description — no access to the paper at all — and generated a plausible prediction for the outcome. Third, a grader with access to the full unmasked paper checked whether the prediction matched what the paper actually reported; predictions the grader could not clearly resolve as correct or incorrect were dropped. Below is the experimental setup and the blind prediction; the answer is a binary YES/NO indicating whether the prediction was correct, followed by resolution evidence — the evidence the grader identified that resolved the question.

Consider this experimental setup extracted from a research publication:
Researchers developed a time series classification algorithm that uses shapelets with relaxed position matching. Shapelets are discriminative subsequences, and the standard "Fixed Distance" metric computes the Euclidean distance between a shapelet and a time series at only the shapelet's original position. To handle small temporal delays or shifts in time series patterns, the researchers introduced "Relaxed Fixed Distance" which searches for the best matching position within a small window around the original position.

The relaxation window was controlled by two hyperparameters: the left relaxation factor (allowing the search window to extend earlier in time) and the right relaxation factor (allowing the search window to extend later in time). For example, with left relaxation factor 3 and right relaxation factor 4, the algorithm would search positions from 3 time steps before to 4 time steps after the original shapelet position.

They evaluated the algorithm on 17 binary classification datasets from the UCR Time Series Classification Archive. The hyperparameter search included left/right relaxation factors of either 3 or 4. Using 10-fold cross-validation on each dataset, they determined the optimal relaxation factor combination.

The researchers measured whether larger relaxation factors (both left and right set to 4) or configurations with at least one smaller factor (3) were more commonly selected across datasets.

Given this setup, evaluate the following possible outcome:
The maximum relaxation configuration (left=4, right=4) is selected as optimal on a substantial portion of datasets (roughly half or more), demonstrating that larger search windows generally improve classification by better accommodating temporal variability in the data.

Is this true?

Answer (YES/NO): NO